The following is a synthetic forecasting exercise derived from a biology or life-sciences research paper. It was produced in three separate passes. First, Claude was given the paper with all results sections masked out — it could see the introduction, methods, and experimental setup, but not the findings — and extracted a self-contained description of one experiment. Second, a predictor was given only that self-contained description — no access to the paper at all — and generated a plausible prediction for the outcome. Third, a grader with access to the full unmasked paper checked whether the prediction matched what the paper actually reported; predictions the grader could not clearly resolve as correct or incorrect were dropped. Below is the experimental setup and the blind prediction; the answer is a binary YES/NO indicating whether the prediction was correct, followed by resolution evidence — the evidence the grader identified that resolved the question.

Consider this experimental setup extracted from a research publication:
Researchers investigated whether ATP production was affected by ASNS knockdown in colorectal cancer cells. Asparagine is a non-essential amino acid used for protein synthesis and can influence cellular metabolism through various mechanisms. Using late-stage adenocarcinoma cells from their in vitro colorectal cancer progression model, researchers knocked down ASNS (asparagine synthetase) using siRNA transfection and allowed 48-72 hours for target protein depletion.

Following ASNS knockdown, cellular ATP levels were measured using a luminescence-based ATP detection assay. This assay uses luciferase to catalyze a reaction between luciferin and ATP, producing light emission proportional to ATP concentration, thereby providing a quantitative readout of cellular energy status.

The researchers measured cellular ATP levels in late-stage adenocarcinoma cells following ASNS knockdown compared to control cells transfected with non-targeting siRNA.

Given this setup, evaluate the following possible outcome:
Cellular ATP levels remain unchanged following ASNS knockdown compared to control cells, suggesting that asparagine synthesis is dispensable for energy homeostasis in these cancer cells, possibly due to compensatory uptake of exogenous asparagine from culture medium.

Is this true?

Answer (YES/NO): NO